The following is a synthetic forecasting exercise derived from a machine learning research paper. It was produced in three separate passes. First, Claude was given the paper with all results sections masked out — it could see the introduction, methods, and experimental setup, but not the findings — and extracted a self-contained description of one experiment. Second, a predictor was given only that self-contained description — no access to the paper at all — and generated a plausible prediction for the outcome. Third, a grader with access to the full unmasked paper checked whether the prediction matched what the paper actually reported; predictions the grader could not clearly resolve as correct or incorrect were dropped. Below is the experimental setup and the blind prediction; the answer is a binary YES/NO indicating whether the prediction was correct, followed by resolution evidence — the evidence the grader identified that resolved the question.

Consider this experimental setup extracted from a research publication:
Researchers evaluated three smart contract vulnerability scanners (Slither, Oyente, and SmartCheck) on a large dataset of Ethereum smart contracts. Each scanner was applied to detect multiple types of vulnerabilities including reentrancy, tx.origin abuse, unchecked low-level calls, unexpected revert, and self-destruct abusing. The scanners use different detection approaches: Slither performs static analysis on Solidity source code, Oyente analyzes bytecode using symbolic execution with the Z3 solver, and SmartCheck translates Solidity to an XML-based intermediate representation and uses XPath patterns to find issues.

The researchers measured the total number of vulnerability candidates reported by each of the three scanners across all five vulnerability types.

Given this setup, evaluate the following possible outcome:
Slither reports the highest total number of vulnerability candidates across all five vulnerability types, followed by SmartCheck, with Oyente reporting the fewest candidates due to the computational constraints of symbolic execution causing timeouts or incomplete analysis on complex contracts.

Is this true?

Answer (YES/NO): NO